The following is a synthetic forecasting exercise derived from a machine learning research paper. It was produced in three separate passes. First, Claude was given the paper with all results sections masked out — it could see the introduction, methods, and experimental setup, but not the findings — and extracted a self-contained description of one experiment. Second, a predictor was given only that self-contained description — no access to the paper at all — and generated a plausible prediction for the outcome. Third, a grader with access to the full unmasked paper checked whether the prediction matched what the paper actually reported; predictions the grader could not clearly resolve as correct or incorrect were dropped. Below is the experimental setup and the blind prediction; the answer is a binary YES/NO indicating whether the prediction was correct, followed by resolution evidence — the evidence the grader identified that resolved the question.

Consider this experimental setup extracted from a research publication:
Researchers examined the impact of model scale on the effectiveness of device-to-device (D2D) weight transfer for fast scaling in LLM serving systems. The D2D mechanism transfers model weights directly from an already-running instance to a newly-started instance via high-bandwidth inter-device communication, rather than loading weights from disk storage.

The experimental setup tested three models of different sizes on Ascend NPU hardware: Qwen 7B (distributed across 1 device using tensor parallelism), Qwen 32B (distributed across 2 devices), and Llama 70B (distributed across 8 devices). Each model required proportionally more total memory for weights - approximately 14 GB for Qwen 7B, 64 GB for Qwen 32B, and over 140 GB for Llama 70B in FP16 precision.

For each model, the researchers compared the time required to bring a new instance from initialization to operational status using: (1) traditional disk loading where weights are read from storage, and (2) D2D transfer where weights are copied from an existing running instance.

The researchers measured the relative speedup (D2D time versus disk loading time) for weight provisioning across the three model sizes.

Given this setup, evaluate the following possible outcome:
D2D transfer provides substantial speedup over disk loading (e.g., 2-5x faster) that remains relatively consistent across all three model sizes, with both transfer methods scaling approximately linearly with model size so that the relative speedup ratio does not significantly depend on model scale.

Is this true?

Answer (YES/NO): NO